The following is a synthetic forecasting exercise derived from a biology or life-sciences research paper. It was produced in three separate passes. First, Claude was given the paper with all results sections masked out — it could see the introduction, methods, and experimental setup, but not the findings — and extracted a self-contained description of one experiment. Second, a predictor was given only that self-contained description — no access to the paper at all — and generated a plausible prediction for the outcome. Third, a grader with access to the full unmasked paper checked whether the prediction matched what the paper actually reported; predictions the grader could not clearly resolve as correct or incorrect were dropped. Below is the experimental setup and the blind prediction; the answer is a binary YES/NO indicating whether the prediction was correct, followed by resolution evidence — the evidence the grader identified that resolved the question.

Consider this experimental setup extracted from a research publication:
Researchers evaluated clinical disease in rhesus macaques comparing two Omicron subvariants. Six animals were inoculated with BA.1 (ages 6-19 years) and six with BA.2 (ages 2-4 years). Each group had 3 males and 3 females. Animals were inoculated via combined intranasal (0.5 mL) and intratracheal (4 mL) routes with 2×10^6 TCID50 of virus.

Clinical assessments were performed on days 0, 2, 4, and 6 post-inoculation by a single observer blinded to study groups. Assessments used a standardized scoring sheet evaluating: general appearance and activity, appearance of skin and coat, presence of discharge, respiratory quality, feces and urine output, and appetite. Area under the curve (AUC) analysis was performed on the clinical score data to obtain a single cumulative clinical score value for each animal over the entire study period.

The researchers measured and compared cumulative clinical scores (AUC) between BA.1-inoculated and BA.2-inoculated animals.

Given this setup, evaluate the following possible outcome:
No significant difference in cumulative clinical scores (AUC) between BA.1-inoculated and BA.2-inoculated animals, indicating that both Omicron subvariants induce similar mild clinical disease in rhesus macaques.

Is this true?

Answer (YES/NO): YES